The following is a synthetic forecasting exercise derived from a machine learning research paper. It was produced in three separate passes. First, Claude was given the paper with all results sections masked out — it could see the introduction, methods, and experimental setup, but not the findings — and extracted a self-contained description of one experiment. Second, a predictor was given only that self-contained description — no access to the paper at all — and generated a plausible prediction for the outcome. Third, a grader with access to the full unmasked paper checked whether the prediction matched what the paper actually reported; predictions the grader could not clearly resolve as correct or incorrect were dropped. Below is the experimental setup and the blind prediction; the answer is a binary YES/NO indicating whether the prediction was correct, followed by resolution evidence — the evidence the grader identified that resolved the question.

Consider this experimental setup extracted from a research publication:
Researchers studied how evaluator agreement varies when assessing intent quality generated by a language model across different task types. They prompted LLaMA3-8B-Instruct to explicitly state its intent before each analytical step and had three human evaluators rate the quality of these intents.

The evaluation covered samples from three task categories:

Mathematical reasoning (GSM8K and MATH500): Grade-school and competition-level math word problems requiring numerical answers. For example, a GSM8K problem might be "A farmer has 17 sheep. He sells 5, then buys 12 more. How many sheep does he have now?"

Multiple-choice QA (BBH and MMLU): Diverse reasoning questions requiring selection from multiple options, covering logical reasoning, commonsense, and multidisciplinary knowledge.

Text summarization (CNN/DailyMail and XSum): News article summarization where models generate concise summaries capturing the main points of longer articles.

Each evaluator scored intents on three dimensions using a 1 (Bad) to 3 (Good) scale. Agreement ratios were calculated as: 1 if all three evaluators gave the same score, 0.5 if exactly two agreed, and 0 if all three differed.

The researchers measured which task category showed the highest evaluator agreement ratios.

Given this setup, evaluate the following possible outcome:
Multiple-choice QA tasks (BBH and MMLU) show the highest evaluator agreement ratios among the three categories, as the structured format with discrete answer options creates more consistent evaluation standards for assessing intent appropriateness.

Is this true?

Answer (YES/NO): NO